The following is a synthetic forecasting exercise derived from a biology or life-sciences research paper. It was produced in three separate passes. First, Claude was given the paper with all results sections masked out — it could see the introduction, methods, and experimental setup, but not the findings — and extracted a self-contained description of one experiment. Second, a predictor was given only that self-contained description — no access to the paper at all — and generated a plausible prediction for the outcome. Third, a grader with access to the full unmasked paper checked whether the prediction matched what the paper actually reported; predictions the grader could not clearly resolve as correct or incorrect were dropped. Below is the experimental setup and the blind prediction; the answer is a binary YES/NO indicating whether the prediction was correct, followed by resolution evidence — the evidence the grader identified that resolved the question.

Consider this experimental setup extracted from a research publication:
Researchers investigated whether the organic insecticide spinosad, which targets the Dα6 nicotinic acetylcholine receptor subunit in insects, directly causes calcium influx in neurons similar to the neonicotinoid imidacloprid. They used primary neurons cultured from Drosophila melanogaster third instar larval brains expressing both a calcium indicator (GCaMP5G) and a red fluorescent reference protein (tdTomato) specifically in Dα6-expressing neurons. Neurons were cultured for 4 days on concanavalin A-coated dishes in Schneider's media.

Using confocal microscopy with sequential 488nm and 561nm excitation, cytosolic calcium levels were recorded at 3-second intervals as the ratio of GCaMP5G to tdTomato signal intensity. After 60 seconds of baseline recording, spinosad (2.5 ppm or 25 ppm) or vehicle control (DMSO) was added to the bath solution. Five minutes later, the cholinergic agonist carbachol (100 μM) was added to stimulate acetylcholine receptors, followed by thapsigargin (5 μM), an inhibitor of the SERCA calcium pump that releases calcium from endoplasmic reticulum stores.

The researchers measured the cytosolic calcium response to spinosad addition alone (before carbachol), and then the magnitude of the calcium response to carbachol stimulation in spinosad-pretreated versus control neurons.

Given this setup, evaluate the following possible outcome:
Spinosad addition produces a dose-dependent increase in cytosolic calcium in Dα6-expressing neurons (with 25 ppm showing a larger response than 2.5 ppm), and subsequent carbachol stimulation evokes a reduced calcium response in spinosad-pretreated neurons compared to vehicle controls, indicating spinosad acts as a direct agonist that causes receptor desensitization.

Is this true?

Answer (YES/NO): NO